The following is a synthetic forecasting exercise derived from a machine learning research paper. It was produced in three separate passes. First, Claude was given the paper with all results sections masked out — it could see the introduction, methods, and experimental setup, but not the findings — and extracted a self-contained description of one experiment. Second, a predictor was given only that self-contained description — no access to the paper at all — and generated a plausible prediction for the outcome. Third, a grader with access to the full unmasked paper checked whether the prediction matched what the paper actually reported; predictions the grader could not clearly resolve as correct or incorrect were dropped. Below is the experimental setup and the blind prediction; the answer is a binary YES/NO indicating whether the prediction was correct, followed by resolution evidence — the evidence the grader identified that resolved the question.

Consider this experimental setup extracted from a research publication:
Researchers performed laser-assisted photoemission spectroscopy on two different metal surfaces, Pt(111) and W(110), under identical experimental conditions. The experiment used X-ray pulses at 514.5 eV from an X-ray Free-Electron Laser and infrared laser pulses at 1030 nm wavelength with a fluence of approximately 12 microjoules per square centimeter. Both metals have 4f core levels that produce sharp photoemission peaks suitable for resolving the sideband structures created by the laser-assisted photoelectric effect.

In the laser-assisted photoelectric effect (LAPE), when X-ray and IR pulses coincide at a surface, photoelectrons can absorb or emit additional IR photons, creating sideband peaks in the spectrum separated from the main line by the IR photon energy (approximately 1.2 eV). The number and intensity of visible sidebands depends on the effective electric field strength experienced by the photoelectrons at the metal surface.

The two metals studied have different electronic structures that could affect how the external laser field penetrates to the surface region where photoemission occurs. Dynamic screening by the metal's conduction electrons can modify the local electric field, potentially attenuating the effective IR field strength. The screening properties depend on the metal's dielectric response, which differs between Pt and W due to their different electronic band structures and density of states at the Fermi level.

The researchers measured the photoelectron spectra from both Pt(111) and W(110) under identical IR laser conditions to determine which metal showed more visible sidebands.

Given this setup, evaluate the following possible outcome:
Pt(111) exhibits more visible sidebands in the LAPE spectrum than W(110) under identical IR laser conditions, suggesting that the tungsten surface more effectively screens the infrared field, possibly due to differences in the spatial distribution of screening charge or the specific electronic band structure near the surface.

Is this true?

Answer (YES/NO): NO